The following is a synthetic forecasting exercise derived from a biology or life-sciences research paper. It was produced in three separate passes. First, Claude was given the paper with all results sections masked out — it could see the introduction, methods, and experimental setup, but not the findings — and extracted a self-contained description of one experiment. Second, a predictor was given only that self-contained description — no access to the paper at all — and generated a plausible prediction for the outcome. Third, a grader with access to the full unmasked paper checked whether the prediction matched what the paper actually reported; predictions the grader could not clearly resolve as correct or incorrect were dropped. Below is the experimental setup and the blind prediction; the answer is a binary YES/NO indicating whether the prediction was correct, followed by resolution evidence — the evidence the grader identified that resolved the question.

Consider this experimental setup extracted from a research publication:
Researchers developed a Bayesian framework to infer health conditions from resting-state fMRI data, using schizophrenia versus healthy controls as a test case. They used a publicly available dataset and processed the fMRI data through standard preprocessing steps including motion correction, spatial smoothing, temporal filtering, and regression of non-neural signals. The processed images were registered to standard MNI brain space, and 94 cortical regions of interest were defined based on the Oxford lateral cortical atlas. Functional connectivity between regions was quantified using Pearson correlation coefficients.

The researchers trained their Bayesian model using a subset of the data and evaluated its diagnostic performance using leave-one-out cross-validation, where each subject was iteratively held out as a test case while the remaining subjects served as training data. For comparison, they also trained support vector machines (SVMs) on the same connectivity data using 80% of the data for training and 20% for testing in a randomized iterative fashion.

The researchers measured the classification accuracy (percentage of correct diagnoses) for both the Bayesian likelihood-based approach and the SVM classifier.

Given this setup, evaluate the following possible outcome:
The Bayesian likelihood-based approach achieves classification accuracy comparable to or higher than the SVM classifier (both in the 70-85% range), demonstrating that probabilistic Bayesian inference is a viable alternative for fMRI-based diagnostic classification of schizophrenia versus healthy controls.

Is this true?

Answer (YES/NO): YES